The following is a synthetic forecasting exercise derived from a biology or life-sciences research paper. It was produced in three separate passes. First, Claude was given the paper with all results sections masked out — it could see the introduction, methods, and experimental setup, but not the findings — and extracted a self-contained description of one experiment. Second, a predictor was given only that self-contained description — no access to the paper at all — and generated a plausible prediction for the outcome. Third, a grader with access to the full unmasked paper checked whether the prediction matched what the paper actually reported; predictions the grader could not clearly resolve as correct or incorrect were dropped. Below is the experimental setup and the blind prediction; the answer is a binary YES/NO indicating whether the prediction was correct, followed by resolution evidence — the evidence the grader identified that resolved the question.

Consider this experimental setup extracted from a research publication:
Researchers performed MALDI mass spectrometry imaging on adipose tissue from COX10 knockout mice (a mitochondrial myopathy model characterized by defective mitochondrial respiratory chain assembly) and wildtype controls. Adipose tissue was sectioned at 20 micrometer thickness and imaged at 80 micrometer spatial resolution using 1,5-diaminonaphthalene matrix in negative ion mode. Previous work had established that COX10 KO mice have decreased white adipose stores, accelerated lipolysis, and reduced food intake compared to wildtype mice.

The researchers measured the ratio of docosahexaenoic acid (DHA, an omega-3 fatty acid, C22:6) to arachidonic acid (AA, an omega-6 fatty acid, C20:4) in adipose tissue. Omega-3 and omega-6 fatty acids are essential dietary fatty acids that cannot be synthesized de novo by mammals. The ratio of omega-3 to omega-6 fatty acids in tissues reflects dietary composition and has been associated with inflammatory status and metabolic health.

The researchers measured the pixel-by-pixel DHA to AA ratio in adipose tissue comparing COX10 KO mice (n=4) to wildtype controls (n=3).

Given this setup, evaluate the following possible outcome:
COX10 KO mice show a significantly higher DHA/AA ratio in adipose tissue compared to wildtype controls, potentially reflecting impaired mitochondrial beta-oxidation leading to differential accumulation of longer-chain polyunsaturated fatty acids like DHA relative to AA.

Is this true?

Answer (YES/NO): NO